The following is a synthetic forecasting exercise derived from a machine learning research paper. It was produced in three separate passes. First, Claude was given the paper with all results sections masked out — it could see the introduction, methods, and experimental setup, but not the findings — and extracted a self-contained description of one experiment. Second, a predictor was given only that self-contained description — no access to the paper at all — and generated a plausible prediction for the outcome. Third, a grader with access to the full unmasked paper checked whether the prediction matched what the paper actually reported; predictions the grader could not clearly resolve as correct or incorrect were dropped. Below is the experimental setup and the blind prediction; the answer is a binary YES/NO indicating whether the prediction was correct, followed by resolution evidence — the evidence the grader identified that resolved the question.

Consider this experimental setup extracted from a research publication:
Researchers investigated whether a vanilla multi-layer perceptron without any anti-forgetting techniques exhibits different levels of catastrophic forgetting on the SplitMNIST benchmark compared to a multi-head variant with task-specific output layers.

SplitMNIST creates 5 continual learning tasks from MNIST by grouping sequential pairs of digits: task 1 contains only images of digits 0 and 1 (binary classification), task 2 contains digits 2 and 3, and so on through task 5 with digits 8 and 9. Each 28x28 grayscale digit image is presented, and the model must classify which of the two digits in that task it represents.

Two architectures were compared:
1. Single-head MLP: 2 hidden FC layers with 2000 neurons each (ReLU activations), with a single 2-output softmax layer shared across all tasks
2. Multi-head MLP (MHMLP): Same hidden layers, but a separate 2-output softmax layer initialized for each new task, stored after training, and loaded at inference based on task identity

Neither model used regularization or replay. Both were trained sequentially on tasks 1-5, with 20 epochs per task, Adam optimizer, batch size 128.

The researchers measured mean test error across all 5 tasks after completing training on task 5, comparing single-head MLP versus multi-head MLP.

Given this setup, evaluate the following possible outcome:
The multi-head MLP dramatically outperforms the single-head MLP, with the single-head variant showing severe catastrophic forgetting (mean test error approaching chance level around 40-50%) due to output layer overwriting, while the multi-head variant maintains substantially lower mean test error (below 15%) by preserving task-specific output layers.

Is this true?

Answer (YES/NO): NO